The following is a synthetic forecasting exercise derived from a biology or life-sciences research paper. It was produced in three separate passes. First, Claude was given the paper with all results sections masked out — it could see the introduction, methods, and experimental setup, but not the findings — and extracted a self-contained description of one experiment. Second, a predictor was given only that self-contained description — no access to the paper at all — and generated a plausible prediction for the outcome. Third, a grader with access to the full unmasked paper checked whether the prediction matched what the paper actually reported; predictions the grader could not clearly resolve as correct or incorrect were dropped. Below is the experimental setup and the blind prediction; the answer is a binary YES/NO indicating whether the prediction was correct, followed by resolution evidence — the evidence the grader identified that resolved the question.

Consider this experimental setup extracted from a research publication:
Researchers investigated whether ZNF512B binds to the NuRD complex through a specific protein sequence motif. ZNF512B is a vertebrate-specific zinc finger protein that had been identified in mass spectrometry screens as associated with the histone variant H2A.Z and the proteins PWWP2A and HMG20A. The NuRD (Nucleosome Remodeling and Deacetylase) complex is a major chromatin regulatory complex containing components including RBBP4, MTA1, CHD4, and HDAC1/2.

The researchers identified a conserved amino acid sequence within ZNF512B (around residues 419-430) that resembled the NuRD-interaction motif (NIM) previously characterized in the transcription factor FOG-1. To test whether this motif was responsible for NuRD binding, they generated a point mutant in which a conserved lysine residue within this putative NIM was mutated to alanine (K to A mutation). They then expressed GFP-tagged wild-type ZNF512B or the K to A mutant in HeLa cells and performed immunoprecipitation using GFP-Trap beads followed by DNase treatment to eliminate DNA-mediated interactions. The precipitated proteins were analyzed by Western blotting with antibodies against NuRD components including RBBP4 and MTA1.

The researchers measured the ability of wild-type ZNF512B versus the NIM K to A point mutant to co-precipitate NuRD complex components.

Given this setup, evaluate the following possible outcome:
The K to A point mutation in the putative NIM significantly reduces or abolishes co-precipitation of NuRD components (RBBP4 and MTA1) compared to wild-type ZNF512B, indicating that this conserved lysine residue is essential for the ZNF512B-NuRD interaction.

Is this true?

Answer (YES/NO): YES